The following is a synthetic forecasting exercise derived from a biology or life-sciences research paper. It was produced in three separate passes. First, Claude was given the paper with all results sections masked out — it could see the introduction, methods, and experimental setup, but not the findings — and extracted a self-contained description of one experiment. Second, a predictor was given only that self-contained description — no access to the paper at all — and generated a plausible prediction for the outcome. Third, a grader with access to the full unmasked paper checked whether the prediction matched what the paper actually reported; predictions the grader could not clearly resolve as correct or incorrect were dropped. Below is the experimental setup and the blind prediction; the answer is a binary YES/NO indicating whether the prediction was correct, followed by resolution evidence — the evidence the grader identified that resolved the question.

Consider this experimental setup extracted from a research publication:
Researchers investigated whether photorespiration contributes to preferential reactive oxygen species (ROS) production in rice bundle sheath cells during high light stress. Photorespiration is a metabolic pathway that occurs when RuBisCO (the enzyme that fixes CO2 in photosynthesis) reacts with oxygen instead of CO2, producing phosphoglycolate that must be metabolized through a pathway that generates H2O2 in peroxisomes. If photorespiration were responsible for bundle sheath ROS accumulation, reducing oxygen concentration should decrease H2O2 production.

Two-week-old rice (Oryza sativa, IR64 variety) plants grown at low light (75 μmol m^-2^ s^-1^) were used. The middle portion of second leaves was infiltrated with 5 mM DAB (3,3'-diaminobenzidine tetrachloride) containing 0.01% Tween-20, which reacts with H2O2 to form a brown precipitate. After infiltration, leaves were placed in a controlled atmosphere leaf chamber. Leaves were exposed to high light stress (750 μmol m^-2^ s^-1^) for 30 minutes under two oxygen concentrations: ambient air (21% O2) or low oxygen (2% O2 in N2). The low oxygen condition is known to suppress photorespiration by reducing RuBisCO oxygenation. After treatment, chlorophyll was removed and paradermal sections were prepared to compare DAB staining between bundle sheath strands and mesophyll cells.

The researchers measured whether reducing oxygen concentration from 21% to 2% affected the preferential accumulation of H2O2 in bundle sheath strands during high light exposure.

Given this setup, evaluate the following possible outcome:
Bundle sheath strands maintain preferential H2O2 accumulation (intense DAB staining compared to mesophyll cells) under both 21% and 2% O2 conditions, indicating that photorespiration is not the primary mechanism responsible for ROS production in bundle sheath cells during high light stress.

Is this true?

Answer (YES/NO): YES